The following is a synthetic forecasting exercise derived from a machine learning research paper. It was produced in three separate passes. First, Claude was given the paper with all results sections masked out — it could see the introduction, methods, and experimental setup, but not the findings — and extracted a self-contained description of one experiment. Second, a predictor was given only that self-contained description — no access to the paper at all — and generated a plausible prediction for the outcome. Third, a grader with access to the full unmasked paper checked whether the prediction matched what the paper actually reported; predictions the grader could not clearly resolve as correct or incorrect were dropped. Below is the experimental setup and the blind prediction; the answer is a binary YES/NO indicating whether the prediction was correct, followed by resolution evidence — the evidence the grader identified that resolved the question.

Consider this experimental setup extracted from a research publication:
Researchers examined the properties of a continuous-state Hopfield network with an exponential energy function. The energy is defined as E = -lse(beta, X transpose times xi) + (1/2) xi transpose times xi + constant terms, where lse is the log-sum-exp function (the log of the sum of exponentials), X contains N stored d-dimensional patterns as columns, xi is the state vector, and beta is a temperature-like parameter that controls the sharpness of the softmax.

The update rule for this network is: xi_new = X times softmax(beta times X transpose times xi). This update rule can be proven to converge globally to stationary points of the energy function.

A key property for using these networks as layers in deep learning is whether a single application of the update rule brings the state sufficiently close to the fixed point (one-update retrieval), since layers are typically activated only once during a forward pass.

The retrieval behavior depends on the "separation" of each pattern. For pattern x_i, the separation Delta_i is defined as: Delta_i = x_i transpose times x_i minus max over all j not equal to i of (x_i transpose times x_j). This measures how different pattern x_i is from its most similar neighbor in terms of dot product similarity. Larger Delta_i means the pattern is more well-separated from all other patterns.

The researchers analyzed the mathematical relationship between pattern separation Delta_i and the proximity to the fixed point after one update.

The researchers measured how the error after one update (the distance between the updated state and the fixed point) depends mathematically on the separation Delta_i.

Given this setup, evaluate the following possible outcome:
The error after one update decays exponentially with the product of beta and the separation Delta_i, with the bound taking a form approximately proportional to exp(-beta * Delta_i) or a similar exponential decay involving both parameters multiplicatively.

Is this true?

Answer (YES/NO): YES